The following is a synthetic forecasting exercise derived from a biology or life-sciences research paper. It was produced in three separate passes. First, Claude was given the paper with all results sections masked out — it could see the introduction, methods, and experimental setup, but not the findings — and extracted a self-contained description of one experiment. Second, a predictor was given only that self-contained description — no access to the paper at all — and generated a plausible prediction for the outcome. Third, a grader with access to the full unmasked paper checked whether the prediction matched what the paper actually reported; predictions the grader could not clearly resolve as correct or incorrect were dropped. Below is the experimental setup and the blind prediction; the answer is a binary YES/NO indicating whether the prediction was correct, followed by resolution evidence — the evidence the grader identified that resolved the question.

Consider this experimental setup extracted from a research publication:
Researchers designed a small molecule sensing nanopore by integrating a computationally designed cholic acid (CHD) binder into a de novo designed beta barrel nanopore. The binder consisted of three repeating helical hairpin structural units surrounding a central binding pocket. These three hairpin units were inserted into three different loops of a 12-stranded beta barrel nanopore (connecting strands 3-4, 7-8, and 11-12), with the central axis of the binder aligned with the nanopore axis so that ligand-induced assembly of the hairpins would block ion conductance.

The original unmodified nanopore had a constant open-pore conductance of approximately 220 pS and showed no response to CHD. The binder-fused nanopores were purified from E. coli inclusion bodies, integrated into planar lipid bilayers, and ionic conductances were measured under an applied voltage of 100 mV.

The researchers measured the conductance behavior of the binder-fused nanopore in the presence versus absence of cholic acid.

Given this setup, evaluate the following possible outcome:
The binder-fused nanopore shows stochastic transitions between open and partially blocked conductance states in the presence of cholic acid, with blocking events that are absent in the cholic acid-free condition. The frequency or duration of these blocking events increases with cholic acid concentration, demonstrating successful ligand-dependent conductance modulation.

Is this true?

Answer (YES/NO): NO